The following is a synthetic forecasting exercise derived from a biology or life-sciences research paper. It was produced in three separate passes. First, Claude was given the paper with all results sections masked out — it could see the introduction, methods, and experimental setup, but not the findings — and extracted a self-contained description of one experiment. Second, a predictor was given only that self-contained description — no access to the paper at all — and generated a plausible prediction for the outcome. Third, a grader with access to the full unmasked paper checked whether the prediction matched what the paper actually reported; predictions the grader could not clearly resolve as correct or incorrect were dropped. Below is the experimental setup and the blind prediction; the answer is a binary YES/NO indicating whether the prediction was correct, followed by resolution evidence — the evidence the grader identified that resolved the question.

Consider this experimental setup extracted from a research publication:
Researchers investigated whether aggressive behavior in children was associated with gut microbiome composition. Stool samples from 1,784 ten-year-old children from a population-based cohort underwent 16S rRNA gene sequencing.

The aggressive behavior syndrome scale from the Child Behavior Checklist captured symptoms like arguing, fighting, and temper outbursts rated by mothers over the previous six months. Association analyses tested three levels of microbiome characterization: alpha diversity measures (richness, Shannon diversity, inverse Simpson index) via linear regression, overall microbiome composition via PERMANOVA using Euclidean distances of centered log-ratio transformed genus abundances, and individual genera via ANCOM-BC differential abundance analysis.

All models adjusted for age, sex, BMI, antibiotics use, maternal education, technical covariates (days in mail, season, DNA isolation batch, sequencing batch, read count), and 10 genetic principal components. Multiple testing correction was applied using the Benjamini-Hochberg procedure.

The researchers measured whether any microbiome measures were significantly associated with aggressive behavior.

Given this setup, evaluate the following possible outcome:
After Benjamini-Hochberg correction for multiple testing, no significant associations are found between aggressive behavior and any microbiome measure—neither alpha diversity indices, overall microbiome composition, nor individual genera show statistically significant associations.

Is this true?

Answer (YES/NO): YES